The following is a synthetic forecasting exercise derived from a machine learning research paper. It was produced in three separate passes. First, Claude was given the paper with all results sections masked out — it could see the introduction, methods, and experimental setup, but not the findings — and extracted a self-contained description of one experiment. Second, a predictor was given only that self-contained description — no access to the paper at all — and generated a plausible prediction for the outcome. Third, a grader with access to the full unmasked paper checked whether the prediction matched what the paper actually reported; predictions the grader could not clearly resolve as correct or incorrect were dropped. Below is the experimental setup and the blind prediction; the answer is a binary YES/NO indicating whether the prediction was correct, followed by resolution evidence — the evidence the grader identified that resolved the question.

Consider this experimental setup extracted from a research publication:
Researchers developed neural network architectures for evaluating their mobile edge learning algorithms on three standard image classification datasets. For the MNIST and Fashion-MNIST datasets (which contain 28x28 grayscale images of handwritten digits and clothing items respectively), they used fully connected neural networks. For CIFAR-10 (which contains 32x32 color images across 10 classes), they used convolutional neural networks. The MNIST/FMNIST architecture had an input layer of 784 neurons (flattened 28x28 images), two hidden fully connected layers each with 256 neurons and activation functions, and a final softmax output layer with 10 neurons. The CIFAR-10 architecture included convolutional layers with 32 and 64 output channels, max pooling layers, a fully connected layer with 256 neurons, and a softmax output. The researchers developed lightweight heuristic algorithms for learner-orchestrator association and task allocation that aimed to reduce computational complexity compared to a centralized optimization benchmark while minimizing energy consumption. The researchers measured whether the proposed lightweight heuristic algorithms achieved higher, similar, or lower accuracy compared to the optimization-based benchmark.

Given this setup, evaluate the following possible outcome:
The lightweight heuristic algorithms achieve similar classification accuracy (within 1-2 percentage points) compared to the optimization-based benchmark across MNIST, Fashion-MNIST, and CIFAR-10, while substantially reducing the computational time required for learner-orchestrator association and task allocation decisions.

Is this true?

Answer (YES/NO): NO